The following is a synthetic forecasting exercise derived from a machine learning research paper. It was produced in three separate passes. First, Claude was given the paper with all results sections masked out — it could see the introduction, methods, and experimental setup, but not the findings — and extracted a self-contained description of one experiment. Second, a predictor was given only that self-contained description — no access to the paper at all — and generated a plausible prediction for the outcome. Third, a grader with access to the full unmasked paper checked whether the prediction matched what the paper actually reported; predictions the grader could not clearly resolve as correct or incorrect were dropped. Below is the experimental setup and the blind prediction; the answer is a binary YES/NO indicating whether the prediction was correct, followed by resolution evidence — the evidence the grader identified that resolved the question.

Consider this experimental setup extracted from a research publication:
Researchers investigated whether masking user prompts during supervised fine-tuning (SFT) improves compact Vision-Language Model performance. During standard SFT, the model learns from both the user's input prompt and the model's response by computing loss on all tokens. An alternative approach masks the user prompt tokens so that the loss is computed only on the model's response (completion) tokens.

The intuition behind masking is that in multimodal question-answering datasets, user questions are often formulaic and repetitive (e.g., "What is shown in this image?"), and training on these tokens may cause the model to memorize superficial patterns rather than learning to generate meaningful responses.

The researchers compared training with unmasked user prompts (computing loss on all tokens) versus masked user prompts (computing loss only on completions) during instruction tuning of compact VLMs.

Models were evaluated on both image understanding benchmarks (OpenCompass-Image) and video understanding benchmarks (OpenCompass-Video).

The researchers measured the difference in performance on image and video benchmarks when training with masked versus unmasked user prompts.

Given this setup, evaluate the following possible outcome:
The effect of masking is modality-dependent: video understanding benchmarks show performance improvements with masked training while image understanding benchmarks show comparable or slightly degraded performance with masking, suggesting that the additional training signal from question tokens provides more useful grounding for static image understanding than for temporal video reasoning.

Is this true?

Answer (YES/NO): NO